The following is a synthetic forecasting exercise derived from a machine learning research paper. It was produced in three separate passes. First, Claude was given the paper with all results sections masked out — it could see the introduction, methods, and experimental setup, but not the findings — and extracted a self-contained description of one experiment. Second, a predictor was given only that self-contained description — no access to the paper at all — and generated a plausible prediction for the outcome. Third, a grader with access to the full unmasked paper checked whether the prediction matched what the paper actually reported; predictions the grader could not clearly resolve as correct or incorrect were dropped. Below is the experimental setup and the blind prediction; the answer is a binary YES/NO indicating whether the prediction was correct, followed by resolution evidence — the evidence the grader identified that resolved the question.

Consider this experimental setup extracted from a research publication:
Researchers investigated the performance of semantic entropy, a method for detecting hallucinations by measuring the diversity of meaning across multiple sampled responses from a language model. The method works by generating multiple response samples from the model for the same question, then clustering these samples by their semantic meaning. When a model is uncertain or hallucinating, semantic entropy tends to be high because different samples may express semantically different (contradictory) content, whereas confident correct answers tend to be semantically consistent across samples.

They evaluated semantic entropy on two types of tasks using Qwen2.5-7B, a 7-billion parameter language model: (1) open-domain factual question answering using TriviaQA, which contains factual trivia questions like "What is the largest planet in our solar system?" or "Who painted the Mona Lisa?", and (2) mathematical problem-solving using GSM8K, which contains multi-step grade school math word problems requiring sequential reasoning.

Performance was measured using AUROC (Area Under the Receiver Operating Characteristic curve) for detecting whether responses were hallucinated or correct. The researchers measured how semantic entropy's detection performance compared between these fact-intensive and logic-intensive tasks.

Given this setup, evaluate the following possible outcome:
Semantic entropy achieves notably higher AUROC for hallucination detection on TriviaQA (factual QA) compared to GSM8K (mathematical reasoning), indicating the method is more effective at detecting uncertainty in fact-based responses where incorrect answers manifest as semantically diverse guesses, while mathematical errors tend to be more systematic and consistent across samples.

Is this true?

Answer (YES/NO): YES